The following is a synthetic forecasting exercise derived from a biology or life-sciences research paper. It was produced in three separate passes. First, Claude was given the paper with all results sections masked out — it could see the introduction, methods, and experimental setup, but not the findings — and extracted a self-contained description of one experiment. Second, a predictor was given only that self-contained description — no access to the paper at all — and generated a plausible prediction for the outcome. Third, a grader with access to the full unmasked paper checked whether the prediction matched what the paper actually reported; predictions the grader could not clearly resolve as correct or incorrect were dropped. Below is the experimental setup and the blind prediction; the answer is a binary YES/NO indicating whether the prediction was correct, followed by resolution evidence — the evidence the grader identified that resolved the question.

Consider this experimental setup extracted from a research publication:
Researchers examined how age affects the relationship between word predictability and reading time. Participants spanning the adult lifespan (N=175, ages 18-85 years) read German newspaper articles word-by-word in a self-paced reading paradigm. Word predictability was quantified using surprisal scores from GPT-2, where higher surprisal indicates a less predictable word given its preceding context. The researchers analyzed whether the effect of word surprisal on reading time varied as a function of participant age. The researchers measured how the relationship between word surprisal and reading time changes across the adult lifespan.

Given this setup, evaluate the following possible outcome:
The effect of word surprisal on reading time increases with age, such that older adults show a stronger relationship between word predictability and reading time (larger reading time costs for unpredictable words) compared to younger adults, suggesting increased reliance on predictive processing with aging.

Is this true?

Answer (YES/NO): YES